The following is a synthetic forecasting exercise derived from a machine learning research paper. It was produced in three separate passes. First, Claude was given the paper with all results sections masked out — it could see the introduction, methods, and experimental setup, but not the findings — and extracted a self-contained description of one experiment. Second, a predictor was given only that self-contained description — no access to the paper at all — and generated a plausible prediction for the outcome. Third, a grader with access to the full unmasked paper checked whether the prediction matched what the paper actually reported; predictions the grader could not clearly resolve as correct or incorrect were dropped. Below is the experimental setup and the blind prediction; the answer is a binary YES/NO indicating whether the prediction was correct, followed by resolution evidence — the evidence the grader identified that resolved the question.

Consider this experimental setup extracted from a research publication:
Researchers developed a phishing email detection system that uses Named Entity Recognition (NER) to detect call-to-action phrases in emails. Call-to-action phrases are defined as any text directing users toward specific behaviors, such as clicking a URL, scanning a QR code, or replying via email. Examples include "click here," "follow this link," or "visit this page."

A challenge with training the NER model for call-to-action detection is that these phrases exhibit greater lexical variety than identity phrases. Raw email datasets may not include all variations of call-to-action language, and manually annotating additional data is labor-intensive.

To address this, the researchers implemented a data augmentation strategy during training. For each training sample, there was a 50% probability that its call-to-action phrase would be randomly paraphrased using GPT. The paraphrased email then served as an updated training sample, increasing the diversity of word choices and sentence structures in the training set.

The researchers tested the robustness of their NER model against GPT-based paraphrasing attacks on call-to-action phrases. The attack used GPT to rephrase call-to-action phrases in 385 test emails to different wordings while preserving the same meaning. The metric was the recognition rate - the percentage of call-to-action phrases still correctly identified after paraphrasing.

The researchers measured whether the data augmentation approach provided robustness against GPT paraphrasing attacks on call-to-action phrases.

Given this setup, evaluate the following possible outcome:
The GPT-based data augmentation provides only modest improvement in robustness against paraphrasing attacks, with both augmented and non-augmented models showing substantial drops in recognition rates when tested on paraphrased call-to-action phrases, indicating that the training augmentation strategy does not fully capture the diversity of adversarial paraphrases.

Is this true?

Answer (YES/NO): NO